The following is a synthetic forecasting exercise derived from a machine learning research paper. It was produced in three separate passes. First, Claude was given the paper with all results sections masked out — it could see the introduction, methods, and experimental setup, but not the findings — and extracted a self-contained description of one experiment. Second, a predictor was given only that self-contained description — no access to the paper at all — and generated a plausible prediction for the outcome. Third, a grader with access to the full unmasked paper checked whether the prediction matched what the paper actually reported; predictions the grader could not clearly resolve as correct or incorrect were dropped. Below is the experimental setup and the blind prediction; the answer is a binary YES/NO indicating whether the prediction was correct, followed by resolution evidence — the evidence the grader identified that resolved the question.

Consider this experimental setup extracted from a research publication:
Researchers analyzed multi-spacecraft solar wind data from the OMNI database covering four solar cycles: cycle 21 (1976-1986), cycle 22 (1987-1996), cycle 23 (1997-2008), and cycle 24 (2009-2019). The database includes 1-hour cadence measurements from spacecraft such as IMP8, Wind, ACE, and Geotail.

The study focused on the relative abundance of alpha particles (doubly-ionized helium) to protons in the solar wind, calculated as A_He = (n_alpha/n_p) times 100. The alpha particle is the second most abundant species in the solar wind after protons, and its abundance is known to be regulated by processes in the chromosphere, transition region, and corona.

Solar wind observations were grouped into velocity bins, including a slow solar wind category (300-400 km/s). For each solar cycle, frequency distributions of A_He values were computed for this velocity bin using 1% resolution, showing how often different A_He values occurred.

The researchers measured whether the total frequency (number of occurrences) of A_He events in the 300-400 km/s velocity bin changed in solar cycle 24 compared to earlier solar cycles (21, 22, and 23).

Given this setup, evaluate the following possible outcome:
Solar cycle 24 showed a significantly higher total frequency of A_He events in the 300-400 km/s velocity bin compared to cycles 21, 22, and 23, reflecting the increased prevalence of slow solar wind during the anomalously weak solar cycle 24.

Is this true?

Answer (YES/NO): YES